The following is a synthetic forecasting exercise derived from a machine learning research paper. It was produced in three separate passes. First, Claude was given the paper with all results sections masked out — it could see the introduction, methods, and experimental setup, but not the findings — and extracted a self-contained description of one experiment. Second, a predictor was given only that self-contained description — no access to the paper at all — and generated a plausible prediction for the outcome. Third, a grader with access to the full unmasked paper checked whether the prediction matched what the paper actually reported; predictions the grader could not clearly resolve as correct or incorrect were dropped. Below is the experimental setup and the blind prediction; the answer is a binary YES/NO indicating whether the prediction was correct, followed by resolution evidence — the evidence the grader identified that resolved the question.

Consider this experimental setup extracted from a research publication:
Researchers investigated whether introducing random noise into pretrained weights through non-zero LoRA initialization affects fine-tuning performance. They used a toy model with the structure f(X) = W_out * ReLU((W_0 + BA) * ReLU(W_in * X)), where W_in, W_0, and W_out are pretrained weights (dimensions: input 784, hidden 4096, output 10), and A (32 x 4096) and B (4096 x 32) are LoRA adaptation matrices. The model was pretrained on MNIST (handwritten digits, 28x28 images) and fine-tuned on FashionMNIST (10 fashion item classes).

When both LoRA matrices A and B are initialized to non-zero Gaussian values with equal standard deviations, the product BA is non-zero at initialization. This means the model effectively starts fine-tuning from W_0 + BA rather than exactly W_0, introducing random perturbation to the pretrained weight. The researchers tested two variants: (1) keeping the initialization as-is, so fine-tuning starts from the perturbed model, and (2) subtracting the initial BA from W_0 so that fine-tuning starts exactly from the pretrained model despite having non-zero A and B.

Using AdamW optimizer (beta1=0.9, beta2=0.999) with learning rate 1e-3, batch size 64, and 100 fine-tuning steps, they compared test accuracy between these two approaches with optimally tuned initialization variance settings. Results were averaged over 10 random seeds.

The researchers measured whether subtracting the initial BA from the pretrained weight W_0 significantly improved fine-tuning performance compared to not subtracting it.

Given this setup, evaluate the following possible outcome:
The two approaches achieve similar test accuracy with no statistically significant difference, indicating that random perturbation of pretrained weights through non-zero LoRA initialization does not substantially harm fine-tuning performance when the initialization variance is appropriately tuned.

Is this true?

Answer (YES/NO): YES